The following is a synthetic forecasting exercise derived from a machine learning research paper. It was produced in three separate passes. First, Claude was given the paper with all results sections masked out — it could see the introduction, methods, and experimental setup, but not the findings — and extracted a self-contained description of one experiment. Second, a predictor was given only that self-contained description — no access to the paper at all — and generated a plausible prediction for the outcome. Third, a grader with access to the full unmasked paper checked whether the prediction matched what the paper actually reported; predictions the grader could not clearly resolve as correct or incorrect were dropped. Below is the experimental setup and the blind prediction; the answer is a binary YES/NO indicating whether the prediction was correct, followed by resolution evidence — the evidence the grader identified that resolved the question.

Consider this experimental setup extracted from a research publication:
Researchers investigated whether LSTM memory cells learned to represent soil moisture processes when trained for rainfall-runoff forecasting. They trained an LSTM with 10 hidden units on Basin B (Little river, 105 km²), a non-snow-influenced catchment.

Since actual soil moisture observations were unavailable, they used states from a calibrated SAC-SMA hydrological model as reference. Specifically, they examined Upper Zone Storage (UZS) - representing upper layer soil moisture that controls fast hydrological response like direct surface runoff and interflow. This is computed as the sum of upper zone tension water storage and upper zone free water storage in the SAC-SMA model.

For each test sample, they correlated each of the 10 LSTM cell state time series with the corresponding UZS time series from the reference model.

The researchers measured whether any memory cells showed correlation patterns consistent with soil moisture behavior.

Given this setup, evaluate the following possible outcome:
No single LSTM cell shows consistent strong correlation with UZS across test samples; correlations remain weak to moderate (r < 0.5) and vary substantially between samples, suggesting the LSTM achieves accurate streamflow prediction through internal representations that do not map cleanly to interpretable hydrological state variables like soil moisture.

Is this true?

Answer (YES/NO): NO